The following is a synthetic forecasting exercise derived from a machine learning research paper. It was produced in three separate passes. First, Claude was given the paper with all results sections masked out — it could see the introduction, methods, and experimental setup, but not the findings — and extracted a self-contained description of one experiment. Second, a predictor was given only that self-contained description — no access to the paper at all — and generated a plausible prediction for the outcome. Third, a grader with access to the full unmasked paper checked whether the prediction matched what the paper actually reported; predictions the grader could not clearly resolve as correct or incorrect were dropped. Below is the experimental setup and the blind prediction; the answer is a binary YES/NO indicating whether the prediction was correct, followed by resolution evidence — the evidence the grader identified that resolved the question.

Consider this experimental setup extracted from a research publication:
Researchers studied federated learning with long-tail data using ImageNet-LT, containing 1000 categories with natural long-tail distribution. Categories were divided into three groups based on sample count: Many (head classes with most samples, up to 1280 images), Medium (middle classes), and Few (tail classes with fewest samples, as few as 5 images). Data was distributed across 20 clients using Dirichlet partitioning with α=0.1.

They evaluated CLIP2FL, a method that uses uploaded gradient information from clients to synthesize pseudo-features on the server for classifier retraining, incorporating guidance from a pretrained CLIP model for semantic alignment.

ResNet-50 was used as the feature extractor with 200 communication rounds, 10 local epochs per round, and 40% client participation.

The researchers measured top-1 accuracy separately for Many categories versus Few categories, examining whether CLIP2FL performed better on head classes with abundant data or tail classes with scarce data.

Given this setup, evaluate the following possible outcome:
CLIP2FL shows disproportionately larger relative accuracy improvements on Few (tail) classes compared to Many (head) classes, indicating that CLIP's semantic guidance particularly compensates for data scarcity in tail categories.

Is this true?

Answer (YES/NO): YES